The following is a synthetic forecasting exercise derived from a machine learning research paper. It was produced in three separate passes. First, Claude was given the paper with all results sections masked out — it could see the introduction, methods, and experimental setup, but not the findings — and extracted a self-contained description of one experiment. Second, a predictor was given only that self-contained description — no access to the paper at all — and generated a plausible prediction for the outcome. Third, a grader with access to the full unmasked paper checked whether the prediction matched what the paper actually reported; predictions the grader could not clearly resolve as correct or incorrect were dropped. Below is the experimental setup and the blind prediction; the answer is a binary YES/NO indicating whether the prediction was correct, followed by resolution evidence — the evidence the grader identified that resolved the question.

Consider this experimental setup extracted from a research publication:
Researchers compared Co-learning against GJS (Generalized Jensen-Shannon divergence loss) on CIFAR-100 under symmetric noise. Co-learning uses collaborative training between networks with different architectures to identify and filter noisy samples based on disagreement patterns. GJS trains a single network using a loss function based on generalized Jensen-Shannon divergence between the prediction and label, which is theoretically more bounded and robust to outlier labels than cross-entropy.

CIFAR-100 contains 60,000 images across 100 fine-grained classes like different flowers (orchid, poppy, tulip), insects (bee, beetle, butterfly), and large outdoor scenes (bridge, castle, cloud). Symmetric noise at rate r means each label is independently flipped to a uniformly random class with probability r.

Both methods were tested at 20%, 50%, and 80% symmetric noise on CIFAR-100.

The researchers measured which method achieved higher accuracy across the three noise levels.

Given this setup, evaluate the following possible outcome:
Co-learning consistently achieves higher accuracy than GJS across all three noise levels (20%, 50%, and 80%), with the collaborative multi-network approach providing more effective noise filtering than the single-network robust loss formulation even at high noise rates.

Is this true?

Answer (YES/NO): NO